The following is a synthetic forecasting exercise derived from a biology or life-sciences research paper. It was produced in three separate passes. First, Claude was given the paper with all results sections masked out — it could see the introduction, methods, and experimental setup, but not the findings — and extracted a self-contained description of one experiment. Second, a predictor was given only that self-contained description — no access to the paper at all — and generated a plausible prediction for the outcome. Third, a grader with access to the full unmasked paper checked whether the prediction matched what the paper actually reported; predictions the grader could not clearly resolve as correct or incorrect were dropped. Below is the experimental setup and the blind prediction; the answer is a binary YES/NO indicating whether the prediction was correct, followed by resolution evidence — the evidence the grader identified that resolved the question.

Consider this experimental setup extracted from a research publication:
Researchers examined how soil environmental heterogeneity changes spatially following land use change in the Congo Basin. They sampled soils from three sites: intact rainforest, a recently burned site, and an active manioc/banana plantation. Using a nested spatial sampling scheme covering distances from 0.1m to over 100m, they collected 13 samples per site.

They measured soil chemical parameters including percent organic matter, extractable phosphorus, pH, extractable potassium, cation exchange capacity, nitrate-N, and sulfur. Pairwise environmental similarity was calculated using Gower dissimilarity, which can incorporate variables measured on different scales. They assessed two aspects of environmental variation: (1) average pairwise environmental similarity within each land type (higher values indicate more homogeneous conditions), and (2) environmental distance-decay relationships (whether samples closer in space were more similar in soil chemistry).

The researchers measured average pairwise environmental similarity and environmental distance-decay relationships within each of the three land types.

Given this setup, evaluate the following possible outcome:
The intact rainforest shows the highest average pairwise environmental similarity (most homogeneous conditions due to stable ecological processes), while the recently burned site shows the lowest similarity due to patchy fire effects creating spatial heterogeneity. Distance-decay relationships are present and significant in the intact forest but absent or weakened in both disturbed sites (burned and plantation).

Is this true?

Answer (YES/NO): NO